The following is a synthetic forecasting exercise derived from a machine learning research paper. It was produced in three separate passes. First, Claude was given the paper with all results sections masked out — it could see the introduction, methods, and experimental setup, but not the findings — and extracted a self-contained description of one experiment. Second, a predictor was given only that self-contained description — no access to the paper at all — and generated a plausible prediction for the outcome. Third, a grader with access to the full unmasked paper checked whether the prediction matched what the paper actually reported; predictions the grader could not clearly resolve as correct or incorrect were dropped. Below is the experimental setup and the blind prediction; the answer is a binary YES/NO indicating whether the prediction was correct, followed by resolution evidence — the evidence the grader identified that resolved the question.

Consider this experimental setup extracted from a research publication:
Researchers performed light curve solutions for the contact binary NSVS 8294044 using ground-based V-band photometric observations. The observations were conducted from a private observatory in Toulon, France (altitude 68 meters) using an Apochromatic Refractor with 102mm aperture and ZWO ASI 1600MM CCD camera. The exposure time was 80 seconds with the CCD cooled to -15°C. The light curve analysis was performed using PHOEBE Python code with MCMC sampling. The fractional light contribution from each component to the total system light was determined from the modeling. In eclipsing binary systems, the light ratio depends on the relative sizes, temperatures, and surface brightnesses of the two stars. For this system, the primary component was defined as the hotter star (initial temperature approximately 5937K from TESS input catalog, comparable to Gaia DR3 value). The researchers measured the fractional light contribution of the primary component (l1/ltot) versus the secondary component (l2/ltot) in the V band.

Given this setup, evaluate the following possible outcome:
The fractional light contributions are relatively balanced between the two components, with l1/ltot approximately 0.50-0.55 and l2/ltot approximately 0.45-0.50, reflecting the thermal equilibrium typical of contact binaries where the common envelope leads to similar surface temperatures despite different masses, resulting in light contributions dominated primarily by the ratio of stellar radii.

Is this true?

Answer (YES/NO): NO